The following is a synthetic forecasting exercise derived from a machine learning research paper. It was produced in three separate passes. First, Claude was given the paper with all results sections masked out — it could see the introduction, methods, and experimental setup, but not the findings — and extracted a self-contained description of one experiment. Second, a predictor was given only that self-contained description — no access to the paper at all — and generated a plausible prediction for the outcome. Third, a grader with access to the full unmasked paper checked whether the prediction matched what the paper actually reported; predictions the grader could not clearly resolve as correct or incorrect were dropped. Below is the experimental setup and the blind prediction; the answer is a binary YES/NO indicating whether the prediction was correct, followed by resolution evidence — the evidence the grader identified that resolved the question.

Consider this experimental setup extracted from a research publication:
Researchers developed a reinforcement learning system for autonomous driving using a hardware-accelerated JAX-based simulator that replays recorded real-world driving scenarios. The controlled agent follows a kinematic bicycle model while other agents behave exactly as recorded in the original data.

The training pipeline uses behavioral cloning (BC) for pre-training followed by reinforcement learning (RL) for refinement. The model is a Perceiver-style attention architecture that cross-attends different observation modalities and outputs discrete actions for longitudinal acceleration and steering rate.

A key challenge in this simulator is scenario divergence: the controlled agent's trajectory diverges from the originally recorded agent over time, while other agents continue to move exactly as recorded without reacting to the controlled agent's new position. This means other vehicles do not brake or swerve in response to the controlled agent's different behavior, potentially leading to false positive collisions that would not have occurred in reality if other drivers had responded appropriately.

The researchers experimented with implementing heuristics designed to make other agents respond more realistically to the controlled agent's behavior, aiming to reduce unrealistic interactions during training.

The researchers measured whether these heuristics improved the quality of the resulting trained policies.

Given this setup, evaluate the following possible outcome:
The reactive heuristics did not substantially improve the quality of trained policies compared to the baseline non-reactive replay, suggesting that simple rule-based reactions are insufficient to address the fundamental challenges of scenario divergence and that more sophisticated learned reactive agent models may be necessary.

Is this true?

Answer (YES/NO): NO